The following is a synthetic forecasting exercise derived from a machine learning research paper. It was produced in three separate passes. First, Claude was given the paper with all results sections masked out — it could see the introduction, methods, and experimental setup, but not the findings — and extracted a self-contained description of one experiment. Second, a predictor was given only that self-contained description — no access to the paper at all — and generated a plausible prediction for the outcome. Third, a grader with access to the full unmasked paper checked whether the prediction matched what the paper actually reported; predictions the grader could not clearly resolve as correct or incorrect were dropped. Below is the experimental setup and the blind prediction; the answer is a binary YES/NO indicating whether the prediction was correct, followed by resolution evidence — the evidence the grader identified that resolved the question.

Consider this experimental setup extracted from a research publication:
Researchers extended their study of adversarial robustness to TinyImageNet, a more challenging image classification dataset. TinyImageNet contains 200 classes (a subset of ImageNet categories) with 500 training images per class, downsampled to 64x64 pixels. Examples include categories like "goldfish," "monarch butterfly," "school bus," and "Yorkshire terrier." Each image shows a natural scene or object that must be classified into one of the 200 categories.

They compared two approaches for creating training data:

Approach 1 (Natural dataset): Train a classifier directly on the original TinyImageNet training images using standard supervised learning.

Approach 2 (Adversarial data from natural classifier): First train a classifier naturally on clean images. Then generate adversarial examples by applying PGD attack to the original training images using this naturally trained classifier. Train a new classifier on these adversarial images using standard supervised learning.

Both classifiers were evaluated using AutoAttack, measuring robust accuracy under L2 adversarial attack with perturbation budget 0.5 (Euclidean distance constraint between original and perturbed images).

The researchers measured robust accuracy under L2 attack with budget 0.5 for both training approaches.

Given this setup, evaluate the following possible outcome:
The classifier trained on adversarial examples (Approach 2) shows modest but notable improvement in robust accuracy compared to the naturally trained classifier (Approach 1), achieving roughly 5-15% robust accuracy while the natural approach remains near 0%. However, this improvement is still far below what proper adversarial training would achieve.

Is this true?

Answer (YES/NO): YES